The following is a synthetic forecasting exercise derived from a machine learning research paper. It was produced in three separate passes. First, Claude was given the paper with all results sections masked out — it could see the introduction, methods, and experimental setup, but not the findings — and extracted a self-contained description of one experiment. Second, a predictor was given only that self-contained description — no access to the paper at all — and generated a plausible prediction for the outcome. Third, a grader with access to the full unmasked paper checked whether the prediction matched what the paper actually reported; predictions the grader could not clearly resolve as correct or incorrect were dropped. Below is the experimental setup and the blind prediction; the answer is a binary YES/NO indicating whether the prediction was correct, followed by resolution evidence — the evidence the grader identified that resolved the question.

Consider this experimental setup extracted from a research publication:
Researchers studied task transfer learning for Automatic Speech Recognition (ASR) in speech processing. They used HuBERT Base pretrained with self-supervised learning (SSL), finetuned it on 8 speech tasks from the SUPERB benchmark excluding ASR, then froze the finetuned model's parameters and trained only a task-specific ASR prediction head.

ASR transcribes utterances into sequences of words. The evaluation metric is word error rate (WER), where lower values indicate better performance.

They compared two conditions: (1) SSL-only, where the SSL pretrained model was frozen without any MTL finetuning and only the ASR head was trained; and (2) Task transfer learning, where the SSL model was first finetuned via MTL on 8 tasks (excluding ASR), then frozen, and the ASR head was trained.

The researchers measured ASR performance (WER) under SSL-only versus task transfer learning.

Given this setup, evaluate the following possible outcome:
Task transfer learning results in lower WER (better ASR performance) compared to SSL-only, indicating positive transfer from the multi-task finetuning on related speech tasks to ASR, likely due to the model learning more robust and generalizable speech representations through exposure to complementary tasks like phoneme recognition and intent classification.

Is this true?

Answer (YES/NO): YES